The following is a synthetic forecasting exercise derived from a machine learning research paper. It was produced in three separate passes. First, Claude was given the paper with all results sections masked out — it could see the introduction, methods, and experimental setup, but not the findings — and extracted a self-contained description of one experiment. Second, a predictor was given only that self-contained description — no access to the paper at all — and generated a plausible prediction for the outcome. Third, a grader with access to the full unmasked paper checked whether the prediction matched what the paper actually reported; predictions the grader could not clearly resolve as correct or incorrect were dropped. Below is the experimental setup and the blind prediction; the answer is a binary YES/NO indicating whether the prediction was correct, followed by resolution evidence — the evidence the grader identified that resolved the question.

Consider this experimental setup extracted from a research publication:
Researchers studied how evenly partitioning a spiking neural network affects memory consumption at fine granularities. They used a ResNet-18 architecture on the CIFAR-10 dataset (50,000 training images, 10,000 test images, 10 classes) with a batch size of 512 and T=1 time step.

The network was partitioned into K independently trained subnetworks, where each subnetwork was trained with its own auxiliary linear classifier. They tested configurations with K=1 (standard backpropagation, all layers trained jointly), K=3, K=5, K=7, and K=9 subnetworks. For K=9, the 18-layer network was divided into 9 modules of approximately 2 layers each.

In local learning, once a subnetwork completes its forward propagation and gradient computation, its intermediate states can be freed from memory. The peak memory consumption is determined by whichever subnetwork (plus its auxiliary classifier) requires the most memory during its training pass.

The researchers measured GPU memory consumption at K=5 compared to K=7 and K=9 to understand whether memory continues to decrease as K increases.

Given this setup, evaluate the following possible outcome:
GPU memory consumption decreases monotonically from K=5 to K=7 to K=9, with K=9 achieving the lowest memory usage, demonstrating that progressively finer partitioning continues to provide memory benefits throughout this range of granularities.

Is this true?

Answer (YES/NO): NO